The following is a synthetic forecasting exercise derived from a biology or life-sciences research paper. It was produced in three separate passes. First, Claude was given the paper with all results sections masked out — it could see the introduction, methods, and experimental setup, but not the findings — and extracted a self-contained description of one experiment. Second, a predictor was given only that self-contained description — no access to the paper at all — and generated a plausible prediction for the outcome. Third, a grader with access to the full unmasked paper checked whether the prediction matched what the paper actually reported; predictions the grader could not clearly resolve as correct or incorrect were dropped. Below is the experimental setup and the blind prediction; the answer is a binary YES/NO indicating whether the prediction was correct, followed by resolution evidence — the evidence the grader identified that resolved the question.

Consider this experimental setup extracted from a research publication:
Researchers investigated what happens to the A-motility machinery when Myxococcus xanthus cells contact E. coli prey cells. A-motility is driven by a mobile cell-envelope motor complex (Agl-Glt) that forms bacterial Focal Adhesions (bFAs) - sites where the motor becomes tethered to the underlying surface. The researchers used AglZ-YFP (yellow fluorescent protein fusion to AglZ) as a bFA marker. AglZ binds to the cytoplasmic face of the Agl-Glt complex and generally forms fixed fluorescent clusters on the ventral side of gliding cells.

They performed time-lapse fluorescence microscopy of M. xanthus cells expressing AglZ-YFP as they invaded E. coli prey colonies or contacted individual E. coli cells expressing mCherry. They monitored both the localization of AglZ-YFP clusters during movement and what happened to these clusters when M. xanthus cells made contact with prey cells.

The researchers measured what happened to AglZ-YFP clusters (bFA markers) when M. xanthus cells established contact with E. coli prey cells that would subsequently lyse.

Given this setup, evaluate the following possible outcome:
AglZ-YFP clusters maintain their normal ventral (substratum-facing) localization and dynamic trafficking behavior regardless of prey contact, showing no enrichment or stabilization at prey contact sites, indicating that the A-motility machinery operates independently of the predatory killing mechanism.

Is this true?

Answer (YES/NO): NO